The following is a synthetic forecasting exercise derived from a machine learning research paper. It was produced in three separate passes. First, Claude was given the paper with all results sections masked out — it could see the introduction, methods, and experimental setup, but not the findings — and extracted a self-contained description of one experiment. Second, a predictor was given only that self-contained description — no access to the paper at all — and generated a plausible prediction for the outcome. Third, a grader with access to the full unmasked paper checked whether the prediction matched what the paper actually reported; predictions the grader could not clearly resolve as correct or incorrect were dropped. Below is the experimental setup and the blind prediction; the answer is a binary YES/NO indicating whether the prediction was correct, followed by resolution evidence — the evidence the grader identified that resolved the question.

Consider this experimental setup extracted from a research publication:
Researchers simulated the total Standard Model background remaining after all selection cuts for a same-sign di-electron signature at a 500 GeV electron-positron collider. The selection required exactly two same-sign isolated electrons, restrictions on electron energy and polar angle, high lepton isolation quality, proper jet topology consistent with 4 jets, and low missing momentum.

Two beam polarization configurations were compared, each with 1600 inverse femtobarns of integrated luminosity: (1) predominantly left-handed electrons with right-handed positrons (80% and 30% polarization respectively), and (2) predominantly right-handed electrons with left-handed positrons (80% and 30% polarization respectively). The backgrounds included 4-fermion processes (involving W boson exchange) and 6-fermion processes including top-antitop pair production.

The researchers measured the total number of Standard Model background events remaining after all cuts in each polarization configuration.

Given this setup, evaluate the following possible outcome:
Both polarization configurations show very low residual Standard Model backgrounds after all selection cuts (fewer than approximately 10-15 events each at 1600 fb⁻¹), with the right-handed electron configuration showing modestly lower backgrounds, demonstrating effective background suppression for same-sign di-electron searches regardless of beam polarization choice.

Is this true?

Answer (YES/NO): NO